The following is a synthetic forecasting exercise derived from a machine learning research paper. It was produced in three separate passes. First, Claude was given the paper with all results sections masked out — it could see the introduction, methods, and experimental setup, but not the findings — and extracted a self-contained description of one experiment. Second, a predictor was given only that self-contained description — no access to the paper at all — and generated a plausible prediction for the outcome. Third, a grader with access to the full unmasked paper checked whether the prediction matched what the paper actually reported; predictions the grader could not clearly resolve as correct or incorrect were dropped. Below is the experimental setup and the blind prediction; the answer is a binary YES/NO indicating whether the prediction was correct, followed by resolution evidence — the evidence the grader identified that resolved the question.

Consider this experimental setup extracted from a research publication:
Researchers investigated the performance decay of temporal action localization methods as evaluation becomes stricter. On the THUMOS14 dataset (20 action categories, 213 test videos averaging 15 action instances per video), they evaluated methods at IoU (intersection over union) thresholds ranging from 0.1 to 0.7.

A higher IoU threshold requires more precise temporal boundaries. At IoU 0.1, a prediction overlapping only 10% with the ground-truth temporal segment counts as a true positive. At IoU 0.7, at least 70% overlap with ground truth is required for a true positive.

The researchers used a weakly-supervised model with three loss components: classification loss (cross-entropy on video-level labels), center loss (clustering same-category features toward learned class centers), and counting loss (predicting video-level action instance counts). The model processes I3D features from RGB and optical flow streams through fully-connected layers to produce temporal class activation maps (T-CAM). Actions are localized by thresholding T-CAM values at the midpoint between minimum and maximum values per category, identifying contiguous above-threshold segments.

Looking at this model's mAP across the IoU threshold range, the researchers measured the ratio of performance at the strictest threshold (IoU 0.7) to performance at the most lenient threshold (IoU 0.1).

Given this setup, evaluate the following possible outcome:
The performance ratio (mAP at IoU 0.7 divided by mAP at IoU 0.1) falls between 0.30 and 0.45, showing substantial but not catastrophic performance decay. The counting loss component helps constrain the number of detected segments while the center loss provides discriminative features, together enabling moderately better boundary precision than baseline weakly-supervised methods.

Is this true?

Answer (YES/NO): NO